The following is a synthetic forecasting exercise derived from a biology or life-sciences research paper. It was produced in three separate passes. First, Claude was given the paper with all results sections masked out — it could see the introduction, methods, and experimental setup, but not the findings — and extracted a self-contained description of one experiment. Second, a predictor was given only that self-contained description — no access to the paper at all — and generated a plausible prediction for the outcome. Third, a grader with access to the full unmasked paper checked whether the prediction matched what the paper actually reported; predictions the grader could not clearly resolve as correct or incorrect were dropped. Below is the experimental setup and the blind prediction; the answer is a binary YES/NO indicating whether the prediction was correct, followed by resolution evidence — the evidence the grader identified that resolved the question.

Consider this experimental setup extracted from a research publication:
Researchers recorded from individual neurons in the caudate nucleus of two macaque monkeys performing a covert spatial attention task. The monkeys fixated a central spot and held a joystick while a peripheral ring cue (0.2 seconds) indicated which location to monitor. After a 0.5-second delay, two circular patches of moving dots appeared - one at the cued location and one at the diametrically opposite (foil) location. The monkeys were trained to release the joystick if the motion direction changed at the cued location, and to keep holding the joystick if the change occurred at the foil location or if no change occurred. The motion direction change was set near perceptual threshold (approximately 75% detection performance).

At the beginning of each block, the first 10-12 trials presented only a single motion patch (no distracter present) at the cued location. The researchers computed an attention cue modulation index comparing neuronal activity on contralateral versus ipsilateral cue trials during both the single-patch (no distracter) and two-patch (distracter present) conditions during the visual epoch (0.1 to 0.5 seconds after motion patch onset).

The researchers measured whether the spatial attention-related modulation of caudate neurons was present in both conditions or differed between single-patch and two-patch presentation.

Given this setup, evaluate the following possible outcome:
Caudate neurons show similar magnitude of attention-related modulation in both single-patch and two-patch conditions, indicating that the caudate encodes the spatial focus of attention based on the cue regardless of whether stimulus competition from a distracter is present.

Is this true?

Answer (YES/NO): NO